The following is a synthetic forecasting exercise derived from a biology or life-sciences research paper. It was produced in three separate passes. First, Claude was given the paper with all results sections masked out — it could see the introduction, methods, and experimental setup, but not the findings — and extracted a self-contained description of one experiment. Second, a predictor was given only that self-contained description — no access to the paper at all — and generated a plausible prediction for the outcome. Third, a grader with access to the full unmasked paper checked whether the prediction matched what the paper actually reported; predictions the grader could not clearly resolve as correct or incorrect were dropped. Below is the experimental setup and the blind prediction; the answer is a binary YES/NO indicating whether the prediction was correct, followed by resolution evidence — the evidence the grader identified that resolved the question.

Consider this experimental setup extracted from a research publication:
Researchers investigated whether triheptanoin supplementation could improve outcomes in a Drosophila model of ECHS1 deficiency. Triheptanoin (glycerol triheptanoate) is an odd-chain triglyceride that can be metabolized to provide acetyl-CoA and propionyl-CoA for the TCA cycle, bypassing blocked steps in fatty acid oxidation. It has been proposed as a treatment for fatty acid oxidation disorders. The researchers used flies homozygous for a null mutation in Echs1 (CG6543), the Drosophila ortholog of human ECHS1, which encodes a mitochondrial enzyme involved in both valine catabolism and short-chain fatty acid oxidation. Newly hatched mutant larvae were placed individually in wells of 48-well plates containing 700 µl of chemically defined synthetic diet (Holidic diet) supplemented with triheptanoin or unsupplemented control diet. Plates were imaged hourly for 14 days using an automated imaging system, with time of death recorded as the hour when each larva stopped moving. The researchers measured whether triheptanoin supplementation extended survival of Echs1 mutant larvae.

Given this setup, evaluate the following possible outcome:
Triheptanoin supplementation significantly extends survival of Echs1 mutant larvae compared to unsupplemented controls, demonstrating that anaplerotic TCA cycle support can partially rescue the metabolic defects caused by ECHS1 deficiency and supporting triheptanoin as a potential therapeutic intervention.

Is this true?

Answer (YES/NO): NO